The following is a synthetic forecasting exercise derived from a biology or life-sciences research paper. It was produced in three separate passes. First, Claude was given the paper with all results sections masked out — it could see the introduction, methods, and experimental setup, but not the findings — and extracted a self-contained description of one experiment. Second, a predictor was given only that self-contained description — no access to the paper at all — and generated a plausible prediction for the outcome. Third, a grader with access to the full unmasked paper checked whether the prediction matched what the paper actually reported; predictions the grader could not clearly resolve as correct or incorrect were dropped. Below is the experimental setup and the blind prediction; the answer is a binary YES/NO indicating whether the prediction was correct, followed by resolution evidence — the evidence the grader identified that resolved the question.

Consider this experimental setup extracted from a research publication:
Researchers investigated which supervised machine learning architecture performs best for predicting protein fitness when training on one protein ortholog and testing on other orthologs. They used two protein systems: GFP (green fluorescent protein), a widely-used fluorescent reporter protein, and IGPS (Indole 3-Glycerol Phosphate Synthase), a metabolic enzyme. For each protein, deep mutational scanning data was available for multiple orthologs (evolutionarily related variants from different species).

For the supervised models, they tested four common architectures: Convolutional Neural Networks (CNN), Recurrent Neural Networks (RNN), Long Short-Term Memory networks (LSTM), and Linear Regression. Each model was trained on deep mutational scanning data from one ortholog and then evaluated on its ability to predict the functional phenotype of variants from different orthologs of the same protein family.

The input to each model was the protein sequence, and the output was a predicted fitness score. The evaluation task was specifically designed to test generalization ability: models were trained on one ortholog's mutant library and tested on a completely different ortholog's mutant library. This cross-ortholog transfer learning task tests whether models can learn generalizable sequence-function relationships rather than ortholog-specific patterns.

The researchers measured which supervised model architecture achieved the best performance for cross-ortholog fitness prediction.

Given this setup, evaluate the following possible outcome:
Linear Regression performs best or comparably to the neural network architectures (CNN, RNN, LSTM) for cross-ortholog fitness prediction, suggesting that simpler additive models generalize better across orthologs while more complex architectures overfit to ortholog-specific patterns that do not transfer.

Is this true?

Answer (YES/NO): YES